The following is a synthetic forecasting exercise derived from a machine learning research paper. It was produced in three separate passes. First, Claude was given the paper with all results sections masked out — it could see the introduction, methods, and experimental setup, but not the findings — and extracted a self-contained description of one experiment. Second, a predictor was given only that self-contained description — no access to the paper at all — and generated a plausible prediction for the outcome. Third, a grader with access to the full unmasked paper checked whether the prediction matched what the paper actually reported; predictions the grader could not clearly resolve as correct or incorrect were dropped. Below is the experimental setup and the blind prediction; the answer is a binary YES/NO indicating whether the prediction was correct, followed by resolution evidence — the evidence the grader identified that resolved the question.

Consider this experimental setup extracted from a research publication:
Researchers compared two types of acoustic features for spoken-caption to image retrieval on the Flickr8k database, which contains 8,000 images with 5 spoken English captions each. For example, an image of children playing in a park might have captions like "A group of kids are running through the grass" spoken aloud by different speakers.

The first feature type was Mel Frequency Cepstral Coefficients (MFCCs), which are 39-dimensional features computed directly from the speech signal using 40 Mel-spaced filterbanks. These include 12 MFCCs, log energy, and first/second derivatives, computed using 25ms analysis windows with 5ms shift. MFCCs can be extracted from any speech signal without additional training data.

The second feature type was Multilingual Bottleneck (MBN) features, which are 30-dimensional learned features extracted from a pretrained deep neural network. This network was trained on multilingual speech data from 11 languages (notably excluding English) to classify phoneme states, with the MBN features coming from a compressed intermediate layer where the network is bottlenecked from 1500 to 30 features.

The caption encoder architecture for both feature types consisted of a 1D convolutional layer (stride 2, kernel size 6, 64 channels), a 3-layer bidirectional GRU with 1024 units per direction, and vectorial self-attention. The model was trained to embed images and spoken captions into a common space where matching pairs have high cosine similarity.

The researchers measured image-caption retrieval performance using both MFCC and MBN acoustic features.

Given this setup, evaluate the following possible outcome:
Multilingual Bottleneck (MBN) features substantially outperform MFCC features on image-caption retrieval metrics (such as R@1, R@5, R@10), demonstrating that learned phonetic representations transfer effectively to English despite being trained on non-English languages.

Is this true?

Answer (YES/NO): YES